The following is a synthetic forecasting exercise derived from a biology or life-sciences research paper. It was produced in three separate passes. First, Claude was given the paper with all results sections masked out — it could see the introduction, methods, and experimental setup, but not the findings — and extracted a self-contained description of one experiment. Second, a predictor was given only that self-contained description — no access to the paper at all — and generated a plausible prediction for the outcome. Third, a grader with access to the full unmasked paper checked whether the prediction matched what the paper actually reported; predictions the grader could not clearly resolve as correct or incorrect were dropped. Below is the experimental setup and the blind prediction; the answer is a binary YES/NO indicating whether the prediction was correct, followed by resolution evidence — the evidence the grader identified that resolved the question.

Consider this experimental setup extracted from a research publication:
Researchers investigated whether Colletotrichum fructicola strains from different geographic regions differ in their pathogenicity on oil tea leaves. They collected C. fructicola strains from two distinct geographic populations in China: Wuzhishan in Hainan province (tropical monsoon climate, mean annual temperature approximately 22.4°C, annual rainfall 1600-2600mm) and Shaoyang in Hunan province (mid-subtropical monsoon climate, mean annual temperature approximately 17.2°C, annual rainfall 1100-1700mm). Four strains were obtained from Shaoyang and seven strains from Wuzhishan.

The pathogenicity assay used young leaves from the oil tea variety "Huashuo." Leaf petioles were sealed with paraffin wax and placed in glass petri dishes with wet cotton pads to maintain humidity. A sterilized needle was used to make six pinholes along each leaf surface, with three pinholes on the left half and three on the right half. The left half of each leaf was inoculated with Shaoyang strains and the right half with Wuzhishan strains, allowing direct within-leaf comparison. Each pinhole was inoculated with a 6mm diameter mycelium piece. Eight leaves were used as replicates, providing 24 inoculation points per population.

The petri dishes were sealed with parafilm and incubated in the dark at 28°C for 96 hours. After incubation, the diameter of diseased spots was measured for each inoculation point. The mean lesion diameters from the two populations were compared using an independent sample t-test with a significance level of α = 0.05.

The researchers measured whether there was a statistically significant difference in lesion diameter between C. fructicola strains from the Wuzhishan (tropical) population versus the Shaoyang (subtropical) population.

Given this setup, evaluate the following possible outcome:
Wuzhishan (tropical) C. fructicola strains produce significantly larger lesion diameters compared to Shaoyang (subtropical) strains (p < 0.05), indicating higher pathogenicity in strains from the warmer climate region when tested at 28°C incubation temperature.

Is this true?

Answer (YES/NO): YES